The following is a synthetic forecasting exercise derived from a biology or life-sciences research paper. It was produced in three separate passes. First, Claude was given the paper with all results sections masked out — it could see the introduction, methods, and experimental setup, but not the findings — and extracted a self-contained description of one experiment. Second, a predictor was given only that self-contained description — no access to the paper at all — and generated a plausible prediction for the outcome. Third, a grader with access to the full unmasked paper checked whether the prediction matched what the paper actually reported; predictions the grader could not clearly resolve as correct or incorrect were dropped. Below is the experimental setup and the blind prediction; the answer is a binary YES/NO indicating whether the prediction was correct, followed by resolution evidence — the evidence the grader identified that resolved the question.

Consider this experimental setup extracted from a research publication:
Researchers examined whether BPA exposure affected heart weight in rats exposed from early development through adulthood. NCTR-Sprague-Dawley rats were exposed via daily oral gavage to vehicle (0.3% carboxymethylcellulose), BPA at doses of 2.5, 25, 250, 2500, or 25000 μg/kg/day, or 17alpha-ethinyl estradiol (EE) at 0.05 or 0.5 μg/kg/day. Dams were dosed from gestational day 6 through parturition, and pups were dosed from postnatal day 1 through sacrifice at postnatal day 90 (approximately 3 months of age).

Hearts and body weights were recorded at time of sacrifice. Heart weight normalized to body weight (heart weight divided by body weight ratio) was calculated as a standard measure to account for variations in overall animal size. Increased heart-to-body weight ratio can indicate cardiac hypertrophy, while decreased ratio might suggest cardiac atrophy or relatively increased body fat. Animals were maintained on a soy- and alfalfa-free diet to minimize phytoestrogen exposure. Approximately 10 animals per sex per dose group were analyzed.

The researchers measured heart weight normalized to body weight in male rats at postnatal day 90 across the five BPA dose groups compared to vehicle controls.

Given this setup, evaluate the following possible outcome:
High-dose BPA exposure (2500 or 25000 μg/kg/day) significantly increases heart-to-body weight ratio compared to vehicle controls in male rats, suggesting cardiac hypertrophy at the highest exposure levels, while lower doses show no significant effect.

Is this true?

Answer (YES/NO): NO